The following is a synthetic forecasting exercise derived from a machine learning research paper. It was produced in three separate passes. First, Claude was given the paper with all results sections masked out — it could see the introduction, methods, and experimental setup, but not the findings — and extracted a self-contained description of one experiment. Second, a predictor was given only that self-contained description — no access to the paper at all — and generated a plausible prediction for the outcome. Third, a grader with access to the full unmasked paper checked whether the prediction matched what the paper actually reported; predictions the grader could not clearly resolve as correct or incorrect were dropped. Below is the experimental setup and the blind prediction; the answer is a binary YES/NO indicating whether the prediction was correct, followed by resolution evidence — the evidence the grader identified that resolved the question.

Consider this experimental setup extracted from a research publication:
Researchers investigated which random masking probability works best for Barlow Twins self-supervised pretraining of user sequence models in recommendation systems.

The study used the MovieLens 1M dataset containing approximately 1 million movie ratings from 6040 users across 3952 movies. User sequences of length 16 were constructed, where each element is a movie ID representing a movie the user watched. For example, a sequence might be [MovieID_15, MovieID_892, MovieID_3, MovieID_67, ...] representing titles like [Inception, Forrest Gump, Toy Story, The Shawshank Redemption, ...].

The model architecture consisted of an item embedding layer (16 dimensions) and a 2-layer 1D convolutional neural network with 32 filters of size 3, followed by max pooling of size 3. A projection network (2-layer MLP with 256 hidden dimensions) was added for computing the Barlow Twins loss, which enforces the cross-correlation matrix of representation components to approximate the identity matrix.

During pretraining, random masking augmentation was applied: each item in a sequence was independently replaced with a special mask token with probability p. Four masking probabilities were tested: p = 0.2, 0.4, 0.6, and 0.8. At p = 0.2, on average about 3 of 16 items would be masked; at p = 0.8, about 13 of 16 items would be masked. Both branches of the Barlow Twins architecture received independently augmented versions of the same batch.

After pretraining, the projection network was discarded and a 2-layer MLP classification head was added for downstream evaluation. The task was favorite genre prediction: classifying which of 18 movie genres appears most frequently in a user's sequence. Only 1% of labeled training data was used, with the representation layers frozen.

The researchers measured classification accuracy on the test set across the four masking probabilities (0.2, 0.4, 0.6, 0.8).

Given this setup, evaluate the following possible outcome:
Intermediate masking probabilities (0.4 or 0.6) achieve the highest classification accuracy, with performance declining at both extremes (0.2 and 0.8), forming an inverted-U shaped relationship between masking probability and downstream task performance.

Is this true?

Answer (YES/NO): NO